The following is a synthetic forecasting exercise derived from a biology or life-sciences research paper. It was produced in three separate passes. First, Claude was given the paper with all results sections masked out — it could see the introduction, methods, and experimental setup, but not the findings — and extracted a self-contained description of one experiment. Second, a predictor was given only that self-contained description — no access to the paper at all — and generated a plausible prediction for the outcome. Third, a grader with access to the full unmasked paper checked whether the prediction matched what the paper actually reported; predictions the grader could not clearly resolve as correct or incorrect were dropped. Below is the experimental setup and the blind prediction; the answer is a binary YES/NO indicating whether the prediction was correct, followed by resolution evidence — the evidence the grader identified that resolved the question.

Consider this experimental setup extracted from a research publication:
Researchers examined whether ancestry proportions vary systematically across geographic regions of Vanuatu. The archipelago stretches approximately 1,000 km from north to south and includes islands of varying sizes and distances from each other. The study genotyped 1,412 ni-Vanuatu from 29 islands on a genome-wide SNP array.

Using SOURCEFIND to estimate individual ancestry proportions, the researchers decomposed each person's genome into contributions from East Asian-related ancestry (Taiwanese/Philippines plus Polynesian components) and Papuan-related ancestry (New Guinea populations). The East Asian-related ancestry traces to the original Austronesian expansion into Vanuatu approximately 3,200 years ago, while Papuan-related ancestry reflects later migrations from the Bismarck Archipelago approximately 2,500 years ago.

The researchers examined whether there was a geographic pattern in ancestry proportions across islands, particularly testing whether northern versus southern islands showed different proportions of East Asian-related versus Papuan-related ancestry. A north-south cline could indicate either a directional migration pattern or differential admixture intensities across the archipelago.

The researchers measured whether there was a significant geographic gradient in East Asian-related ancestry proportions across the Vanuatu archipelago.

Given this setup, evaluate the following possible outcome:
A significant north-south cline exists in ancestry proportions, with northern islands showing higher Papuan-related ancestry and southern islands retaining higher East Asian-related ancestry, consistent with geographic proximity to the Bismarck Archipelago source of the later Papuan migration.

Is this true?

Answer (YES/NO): NO